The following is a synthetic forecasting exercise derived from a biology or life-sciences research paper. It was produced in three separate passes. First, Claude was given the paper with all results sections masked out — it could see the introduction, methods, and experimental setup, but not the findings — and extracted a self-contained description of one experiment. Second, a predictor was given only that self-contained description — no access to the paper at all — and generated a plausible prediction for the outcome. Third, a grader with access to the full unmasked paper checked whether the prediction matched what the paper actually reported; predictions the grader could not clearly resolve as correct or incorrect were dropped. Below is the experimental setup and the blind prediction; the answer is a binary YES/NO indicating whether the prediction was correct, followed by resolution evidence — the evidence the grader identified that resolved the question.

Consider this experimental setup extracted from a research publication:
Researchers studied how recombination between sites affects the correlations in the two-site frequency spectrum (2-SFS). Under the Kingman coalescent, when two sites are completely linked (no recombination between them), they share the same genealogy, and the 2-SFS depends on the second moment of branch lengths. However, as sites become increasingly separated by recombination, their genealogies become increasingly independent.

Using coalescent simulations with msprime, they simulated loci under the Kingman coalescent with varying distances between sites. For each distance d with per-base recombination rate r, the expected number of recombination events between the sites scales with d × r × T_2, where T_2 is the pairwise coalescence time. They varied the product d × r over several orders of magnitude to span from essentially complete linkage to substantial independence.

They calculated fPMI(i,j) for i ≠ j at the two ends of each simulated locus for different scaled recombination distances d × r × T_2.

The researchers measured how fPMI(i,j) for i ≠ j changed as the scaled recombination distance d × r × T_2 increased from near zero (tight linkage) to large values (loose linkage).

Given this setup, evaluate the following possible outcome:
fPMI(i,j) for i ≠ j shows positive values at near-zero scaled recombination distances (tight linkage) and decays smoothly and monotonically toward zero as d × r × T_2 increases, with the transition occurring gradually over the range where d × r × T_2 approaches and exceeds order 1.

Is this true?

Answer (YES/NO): NO